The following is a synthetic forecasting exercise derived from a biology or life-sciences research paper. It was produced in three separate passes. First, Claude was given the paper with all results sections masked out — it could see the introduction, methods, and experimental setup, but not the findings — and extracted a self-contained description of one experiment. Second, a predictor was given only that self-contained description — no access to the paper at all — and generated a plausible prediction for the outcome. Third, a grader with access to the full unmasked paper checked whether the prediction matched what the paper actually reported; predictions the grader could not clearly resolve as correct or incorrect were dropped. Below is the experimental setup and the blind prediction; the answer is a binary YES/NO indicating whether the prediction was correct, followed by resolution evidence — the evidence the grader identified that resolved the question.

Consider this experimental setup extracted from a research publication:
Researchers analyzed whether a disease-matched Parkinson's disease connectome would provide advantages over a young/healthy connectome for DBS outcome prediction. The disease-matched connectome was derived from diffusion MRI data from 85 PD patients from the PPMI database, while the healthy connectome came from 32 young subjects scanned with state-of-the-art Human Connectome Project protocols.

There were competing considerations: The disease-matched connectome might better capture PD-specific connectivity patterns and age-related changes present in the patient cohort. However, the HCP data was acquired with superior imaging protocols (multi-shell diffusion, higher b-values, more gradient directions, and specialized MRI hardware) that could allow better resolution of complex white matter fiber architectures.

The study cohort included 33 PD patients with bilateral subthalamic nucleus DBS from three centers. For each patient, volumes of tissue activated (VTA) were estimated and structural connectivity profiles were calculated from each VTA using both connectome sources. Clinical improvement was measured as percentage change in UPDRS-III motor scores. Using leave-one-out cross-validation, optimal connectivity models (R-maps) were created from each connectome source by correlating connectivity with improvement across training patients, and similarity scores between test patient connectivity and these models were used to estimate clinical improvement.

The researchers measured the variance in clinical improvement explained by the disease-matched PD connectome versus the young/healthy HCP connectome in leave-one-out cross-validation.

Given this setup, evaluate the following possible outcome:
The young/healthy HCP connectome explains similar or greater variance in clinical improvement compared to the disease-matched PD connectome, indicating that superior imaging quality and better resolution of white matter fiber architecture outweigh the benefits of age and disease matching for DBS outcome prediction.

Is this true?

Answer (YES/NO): YES